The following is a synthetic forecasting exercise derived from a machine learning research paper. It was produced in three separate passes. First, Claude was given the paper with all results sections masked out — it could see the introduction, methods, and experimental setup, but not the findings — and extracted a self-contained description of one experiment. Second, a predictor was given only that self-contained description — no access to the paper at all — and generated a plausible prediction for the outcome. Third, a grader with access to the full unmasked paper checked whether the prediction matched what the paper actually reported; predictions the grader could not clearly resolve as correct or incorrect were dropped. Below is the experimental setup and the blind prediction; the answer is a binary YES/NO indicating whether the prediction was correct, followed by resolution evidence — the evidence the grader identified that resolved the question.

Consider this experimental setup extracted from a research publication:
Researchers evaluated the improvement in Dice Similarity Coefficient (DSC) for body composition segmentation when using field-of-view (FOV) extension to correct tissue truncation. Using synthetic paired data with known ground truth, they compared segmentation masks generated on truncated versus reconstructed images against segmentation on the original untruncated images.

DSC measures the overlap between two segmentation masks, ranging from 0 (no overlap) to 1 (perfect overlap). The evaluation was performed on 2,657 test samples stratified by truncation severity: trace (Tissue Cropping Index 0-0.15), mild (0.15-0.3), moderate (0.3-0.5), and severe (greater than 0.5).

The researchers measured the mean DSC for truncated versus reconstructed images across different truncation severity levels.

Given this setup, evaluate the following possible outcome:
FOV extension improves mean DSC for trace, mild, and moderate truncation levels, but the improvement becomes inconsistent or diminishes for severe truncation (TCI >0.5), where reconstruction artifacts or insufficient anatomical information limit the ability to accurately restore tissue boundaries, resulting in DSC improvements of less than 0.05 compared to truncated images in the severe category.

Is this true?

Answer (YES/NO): NO